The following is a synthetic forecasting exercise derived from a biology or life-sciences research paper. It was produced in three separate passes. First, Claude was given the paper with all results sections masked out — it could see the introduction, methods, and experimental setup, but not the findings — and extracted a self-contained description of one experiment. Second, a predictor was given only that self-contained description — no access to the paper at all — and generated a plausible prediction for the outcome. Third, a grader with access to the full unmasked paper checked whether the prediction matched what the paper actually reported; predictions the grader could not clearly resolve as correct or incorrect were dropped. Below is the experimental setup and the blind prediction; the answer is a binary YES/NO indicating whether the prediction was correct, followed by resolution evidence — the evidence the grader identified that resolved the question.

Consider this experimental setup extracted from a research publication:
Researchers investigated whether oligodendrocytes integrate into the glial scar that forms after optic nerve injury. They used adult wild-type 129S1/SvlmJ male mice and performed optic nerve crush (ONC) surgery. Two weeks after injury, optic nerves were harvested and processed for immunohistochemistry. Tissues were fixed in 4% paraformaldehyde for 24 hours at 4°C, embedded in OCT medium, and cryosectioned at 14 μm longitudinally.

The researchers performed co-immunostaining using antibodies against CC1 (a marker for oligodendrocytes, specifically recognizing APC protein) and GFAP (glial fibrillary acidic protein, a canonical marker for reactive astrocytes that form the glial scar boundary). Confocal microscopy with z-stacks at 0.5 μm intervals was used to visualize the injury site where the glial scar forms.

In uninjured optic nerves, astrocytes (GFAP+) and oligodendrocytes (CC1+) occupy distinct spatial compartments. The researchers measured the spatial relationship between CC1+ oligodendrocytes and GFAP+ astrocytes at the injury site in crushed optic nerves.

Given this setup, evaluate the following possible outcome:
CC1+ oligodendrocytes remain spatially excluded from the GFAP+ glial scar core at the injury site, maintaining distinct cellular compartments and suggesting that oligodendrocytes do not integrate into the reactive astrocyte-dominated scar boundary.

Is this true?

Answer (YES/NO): NO